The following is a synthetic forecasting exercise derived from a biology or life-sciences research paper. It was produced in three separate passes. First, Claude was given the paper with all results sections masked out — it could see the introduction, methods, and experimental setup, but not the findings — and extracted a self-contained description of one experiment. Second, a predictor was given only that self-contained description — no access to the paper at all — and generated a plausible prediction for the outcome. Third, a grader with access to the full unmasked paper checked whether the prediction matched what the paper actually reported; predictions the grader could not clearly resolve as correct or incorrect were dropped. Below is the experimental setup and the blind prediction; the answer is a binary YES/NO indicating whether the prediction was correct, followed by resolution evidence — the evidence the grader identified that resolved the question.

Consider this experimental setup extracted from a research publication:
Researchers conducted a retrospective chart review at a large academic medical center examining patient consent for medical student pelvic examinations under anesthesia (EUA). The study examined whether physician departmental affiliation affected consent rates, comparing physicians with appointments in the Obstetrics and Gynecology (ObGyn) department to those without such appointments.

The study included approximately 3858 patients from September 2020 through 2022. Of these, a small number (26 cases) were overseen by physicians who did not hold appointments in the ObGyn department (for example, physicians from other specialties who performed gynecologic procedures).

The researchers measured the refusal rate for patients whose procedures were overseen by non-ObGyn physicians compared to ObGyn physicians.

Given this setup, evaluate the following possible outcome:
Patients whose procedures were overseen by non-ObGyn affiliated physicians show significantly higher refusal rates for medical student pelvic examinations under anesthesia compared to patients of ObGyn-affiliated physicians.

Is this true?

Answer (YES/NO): NO